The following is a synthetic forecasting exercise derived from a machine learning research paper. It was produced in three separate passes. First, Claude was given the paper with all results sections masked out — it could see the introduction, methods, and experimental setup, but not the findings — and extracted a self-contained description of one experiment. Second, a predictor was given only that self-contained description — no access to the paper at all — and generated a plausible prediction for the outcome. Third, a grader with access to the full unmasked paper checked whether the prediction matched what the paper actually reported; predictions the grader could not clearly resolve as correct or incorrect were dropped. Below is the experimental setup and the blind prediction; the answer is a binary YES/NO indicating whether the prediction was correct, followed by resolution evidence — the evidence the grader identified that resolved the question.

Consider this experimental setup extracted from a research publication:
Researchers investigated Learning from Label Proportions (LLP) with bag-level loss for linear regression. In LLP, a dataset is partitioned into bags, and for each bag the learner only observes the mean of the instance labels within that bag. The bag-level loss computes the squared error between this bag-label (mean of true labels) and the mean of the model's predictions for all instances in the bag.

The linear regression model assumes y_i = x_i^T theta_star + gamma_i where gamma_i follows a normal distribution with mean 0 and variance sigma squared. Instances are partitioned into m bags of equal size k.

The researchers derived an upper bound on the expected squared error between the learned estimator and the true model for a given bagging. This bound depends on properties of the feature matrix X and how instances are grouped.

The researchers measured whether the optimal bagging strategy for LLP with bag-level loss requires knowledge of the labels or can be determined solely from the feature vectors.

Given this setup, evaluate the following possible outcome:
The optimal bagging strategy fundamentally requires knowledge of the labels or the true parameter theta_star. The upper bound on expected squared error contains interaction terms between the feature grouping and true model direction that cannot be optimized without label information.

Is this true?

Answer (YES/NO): NO